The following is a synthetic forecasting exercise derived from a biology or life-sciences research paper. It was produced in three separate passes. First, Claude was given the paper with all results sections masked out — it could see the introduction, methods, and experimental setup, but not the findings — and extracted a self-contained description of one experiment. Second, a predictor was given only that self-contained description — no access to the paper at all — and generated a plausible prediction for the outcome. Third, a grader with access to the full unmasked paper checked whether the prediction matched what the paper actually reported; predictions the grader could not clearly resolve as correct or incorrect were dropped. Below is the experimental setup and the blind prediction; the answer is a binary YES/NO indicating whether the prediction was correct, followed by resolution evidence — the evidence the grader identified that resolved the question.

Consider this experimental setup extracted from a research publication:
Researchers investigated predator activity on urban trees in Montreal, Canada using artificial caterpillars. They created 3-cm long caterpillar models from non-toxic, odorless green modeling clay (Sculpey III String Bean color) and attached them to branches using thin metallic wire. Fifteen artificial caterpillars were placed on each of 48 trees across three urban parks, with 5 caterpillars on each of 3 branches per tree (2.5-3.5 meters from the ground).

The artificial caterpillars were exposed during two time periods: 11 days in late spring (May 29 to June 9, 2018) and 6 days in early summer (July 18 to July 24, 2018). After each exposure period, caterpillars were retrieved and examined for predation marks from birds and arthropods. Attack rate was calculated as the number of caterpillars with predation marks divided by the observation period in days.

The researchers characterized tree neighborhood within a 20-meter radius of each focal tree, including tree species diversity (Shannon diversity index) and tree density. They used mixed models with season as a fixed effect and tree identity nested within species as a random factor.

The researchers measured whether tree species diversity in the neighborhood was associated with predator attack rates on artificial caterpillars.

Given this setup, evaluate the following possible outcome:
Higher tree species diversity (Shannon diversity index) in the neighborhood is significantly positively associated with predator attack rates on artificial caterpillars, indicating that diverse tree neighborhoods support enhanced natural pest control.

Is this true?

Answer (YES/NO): NO